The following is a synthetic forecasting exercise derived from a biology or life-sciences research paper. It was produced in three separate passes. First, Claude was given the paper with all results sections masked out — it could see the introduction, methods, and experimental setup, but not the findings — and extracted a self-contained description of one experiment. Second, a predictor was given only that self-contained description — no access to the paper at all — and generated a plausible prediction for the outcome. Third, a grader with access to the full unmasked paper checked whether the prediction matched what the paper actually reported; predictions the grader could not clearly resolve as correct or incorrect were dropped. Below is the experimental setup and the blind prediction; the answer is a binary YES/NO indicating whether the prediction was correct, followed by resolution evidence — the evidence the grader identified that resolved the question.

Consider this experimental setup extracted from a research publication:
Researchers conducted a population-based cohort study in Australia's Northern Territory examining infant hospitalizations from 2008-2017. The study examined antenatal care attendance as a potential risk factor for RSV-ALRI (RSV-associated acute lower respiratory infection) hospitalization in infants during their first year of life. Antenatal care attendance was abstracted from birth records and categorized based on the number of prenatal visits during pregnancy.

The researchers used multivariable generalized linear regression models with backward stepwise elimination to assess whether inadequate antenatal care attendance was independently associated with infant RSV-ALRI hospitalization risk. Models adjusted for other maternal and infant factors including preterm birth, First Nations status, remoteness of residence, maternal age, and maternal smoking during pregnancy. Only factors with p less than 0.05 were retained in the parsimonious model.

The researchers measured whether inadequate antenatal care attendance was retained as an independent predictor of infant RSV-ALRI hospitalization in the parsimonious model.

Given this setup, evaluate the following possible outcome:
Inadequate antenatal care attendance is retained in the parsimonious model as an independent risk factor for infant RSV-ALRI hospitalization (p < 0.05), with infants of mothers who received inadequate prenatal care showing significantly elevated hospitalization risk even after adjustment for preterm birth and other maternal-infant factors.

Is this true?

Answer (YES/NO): NO